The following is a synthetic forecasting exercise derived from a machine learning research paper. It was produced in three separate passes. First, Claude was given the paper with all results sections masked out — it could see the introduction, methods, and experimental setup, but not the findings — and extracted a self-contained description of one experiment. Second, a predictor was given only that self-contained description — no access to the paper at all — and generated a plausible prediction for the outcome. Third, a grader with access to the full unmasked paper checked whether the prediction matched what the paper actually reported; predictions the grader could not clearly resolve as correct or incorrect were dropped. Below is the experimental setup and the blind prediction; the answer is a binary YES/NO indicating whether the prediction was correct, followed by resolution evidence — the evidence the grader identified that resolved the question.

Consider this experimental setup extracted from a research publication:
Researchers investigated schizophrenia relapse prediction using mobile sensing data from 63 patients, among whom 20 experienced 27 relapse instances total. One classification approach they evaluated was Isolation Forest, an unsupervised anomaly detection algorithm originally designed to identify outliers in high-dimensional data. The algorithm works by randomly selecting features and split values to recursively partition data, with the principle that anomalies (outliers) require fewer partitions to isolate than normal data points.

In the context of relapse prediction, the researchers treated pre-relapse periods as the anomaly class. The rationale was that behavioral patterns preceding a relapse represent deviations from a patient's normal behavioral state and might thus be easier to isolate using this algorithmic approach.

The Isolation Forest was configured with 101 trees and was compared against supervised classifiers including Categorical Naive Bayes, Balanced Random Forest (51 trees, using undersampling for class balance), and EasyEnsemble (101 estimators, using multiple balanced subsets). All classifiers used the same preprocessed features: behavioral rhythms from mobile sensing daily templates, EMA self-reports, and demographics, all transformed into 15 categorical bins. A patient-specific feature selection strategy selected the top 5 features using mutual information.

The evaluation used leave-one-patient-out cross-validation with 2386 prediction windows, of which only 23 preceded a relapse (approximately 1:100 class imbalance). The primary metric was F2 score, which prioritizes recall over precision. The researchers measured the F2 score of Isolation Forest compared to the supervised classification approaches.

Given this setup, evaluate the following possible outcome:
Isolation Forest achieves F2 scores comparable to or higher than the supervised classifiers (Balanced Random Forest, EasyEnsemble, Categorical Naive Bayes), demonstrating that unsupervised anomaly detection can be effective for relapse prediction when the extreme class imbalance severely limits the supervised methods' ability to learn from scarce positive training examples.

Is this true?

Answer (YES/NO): NO